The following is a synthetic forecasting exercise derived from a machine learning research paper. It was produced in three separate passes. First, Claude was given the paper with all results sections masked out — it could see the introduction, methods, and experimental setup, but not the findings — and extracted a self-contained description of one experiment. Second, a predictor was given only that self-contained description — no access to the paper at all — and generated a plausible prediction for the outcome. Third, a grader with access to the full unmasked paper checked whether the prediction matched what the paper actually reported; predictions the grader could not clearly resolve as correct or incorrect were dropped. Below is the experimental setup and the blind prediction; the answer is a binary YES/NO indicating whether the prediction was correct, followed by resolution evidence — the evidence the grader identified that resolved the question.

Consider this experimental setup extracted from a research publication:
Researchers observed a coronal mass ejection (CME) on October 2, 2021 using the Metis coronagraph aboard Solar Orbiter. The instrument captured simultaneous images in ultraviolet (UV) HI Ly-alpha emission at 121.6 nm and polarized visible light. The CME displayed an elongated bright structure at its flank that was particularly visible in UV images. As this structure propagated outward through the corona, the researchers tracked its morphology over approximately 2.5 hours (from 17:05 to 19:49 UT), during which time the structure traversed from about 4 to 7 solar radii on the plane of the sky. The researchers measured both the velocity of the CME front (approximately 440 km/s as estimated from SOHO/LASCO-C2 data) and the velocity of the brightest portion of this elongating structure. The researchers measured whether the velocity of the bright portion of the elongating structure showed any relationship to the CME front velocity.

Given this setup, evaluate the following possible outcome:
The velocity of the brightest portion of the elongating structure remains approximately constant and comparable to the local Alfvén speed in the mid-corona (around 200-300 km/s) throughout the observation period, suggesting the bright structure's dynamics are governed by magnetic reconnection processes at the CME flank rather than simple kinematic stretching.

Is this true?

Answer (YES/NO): NO